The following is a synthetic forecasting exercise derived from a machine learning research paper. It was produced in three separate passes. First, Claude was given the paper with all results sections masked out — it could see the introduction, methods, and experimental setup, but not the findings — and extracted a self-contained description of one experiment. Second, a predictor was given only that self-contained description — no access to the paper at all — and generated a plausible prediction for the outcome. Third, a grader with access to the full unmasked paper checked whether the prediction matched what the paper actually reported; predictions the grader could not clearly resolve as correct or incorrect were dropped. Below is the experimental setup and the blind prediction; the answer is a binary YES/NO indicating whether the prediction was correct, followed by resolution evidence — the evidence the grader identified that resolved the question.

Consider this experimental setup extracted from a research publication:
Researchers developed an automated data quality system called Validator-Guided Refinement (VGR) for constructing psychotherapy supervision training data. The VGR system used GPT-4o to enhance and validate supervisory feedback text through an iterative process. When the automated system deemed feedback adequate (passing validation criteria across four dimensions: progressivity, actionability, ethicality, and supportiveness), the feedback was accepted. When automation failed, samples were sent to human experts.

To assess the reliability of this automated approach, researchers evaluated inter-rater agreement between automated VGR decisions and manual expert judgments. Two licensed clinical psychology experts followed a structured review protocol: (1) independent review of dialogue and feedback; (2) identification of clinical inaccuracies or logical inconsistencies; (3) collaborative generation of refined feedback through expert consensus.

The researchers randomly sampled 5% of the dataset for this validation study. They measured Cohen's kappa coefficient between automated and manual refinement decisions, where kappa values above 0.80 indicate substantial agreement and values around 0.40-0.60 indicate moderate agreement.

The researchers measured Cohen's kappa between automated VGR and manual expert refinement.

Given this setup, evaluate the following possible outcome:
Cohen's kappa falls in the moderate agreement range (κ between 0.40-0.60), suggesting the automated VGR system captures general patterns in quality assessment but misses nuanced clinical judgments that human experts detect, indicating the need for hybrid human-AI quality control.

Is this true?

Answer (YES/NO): NO